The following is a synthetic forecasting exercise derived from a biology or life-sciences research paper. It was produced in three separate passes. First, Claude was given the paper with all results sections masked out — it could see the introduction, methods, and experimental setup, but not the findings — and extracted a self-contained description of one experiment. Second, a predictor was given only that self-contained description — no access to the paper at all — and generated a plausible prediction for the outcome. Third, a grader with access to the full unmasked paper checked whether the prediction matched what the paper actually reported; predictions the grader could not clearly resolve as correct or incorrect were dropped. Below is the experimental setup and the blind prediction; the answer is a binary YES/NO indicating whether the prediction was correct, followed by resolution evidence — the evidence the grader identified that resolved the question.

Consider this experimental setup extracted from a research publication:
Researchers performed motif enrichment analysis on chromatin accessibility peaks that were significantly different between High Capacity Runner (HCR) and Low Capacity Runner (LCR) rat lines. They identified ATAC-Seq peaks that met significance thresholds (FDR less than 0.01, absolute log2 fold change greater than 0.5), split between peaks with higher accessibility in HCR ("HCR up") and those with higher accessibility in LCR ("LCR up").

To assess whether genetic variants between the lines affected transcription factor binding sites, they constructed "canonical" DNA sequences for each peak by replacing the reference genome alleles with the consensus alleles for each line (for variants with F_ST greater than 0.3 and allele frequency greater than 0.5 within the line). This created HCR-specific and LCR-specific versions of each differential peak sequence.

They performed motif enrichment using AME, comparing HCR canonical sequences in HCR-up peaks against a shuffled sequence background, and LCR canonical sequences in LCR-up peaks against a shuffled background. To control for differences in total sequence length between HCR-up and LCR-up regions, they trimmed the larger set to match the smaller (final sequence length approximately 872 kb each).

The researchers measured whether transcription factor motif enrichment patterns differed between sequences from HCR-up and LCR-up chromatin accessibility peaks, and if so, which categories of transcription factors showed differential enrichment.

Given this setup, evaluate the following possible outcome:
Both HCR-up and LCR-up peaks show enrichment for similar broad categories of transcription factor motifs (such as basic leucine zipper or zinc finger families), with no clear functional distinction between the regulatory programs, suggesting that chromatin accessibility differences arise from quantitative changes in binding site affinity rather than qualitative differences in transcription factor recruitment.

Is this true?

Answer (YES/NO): NO